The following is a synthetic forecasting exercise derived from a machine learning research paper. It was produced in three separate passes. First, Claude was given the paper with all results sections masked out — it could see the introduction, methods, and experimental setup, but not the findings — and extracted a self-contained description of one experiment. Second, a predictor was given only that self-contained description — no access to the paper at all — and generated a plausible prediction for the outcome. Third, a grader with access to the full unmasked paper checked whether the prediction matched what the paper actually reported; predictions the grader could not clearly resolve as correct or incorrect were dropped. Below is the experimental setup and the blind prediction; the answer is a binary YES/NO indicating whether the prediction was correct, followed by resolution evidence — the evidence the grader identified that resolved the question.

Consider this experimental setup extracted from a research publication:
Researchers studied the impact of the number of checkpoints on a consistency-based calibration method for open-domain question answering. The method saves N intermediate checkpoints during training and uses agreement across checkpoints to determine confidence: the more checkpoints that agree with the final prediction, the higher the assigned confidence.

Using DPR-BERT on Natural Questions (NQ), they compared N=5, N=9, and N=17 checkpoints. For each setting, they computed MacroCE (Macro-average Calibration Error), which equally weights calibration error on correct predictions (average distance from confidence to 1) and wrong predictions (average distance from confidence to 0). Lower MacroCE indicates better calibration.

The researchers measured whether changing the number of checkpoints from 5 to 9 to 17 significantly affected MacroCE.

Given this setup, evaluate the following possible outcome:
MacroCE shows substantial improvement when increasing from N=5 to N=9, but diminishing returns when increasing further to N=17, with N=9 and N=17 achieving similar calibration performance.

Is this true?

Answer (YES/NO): NO